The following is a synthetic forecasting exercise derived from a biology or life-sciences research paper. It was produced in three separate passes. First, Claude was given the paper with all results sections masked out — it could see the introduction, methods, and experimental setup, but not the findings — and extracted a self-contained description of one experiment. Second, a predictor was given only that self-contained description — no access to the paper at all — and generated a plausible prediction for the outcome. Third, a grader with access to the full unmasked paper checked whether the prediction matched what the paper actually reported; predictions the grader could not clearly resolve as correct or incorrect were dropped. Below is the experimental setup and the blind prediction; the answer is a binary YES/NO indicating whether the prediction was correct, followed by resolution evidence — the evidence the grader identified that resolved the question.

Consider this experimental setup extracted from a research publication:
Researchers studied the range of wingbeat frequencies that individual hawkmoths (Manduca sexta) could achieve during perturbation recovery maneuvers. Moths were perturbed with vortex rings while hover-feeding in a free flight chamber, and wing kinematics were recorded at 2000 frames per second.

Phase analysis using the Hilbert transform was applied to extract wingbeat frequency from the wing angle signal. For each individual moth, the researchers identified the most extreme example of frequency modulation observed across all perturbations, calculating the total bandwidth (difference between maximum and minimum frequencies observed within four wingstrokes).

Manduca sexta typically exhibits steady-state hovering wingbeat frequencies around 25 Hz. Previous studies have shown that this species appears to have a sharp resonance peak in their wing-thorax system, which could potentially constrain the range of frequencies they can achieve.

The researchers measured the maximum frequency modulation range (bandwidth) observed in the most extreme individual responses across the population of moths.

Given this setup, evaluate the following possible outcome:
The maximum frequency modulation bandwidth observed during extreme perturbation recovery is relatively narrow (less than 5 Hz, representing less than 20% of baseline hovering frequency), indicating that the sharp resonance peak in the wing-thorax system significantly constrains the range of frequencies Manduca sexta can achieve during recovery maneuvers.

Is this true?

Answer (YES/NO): NO